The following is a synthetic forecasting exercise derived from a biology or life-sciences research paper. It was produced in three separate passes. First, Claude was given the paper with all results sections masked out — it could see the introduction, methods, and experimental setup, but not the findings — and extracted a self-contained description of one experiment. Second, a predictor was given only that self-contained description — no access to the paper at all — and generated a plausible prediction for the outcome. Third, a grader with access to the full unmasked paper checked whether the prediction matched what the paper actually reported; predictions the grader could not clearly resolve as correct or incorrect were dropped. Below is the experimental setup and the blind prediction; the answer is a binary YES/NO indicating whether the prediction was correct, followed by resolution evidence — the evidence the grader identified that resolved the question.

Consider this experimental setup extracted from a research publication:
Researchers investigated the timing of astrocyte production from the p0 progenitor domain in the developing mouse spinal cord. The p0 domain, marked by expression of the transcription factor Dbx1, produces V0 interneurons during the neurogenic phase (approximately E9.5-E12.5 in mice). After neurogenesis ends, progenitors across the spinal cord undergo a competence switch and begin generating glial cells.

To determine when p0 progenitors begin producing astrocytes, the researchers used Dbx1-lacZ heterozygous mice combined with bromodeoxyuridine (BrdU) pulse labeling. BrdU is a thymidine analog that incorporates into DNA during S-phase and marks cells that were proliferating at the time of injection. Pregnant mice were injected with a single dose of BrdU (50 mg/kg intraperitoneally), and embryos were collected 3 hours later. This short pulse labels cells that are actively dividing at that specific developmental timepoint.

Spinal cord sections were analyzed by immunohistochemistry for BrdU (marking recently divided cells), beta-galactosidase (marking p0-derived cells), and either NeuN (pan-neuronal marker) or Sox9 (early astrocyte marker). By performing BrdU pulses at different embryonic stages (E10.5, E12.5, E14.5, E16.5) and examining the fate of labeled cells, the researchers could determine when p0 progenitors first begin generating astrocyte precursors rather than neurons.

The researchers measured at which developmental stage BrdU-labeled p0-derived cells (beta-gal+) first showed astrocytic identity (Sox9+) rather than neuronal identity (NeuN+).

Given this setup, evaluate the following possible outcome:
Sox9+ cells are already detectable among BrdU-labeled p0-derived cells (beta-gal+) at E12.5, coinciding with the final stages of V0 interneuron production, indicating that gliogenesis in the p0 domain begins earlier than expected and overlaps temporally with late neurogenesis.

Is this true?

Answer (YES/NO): NO